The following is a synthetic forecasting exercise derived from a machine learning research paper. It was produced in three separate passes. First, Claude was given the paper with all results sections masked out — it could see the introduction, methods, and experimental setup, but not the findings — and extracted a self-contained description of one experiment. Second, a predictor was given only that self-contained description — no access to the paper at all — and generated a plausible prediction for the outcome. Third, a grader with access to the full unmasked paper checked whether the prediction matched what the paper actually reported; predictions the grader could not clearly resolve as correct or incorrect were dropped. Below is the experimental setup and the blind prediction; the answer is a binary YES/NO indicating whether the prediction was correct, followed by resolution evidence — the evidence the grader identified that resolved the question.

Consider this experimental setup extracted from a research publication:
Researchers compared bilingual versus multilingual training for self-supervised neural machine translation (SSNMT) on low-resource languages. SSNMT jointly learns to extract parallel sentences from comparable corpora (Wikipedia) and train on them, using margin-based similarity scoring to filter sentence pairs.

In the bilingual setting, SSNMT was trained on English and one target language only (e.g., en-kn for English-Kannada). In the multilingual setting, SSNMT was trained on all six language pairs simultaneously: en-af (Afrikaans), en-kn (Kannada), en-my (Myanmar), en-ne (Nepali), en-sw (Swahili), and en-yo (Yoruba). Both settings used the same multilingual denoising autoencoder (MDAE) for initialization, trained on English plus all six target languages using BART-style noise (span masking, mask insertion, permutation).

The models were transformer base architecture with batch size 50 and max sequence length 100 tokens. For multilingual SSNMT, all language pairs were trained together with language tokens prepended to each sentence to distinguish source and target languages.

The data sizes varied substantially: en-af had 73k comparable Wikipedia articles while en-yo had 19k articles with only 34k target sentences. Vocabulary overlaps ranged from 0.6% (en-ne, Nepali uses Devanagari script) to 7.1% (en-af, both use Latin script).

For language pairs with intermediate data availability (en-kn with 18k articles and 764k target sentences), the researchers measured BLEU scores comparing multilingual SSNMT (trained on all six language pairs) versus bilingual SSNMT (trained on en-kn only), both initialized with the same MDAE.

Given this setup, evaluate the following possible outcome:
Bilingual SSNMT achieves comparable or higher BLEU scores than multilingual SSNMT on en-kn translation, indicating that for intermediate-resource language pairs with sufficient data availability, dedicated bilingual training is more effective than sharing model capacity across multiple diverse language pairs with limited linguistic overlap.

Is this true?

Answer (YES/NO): NO